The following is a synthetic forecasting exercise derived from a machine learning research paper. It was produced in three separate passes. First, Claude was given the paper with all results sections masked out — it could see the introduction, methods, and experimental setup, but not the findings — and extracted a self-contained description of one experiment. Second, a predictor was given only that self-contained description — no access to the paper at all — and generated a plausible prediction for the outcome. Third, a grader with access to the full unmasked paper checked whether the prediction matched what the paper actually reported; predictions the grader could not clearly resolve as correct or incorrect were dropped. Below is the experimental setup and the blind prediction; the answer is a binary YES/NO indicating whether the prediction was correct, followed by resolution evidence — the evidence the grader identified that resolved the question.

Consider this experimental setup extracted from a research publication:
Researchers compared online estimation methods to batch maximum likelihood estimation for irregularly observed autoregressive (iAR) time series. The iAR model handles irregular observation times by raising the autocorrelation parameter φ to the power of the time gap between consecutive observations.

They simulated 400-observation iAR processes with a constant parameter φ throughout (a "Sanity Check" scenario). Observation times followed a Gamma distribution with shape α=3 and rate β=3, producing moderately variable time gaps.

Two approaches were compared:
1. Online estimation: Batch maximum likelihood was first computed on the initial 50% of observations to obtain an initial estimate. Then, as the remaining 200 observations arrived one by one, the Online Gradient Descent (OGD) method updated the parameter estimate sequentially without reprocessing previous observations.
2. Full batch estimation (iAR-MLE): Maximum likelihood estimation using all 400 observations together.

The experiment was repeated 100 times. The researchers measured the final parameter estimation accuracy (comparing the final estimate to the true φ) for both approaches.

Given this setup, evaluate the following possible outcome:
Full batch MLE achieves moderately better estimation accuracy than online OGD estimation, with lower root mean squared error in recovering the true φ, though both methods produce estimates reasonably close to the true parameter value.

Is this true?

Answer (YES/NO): YES